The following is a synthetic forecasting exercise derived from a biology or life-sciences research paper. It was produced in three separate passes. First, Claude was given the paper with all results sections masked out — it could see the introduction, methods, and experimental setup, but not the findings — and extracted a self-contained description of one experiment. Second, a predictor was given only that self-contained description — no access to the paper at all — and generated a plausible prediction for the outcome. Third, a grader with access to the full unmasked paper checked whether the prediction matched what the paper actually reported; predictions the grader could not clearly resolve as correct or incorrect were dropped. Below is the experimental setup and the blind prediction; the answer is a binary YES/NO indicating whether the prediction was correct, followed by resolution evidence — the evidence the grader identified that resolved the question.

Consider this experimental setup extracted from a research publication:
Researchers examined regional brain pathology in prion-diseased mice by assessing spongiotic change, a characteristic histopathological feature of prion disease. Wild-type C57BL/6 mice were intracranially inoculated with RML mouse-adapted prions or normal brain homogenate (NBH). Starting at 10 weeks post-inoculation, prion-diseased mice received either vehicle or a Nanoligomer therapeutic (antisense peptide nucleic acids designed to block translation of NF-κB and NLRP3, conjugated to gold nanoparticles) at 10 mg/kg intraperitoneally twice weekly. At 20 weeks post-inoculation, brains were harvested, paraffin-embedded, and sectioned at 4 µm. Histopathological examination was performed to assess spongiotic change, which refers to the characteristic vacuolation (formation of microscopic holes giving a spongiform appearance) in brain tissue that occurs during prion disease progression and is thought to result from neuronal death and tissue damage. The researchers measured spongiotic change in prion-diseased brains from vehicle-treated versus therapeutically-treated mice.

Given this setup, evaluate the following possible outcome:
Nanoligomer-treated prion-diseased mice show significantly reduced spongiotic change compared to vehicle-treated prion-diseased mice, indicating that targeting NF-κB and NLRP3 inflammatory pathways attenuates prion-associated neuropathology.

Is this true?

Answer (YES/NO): YES